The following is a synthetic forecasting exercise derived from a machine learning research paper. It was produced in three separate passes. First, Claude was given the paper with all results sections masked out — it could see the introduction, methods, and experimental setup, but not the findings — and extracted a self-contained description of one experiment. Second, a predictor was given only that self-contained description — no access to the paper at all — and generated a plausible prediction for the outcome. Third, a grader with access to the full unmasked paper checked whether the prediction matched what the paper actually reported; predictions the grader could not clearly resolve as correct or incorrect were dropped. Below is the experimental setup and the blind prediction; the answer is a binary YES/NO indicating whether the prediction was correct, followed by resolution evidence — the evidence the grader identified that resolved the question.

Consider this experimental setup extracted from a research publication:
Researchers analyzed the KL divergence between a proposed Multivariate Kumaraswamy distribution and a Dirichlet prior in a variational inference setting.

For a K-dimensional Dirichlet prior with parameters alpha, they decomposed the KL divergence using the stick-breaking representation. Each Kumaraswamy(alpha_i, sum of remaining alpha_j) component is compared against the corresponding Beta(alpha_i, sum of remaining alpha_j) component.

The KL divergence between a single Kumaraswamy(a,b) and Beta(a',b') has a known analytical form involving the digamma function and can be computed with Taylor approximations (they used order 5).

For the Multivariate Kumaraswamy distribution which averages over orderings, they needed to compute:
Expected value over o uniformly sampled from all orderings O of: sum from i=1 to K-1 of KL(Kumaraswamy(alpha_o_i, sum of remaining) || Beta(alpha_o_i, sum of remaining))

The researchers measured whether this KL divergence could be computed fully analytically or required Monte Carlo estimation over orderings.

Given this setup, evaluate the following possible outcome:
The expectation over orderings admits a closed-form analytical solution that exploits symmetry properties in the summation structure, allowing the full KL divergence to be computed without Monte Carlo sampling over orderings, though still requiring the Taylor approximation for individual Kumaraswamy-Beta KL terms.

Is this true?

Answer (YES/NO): NO